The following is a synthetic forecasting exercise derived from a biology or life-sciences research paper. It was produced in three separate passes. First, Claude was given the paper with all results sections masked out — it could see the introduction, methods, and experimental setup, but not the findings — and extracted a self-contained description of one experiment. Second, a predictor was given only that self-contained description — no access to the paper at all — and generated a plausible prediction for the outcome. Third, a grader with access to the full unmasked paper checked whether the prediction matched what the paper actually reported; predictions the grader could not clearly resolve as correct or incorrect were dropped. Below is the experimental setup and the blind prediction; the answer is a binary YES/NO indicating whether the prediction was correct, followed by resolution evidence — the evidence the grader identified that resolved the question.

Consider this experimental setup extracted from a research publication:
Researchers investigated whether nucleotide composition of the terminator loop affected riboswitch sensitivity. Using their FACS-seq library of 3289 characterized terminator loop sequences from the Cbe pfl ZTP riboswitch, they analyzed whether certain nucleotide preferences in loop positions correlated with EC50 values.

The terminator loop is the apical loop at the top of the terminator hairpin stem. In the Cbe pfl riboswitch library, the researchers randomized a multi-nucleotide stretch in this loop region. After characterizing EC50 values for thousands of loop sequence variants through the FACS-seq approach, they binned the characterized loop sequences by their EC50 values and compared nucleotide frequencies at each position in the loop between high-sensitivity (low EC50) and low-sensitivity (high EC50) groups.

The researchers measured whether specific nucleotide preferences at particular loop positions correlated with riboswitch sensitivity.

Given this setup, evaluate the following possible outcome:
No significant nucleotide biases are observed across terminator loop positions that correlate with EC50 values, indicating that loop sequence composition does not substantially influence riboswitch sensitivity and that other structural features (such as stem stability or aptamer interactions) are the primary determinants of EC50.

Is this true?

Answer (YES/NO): NO